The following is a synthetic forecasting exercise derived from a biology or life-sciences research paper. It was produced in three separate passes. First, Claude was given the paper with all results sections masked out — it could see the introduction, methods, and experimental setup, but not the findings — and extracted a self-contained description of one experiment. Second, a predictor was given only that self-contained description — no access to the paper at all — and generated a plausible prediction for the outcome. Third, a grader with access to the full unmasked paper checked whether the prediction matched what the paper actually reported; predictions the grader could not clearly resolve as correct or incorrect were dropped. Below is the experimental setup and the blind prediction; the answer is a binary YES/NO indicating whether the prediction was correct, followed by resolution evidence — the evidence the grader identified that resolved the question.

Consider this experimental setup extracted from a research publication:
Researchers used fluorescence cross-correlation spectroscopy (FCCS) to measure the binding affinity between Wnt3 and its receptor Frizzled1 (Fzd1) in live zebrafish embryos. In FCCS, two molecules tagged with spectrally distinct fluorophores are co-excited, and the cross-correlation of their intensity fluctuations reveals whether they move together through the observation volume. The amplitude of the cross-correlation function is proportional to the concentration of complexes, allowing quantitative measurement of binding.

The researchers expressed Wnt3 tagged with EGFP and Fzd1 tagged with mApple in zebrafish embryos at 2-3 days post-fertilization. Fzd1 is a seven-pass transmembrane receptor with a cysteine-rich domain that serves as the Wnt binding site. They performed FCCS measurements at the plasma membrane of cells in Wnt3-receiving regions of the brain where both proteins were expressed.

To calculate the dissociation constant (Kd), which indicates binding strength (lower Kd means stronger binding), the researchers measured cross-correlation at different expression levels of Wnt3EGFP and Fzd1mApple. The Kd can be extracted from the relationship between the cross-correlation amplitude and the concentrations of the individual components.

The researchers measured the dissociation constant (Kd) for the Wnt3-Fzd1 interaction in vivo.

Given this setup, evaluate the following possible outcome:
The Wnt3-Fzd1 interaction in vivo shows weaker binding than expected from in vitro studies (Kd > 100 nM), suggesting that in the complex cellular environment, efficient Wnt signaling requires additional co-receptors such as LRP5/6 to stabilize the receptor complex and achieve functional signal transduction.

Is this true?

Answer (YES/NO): YES